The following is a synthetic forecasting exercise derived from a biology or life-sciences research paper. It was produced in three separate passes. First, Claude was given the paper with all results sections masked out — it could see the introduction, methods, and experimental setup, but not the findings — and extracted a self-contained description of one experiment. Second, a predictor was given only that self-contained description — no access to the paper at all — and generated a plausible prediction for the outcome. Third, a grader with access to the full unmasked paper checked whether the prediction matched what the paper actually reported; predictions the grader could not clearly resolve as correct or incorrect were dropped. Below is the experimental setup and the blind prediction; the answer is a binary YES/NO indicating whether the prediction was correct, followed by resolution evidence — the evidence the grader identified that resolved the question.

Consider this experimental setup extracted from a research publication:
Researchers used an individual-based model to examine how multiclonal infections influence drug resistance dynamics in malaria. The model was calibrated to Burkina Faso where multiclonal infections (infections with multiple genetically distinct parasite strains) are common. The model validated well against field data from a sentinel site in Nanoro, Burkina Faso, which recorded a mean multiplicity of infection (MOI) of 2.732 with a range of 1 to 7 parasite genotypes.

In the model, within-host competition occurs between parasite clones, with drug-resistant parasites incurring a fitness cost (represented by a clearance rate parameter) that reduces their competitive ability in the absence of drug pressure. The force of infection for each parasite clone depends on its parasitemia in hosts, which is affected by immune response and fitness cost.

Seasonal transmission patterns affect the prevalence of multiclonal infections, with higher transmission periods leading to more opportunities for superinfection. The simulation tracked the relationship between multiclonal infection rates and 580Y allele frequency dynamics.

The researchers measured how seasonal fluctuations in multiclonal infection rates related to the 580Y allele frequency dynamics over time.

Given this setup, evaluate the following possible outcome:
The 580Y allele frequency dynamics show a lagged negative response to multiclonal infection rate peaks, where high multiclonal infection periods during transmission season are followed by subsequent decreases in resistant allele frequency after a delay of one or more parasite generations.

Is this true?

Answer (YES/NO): NO